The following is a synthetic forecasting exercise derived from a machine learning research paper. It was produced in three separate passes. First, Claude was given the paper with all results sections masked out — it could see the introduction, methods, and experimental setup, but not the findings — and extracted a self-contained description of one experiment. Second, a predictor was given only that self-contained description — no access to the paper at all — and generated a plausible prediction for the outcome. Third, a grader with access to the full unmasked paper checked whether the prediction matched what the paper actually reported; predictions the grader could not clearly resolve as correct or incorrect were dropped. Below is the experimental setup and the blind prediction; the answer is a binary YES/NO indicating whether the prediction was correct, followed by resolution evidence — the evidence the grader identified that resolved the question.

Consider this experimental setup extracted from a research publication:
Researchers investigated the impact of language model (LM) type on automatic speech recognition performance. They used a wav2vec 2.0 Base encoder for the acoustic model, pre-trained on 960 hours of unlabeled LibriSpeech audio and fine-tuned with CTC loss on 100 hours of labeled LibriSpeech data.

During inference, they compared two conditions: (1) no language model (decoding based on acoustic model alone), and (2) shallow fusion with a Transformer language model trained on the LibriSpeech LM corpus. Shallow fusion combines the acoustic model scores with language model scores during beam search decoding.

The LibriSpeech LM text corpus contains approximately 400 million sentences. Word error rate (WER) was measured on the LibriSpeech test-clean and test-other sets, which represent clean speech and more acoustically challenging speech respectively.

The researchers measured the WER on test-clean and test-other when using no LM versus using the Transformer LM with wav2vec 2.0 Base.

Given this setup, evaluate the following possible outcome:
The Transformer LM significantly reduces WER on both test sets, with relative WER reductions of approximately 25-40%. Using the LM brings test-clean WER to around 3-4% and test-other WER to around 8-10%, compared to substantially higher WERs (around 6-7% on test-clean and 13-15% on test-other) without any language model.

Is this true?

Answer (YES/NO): NO